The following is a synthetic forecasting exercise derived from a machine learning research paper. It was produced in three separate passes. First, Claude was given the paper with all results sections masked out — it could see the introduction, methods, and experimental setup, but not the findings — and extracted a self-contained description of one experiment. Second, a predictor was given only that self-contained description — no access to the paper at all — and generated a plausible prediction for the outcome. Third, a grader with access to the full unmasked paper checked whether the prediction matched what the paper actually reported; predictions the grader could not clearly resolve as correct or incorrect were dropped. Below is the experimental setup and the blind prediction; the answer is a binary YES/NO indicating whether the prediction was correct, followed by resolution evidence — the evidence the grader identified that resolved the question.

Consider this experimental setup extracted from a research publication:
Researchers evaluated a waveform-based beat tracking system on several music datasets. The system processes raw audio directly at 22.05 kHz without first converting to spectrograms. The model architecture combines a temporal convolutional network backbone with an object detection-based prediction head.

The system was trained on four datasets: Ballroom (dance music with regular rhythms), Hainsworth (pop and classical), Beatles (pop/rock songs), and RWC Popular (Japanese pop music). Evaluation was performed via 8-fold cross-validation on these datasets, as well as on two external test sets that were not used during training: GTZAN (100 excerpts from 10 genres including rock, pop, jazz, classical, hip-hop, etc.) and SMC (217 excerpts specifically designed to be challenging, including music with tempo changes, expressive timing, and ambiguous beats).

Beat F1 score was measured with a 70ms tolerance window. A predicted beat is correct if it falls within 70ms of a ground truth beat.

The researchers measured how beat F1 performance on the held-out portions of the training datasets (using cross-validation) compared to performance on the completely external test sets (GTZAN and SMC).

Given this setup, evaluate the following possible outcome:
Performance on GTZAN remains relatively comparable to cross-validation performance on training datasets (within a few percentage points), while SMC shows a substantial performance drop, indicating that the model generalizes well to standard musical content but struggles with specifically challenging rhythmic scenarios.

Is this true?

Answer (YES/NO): NO